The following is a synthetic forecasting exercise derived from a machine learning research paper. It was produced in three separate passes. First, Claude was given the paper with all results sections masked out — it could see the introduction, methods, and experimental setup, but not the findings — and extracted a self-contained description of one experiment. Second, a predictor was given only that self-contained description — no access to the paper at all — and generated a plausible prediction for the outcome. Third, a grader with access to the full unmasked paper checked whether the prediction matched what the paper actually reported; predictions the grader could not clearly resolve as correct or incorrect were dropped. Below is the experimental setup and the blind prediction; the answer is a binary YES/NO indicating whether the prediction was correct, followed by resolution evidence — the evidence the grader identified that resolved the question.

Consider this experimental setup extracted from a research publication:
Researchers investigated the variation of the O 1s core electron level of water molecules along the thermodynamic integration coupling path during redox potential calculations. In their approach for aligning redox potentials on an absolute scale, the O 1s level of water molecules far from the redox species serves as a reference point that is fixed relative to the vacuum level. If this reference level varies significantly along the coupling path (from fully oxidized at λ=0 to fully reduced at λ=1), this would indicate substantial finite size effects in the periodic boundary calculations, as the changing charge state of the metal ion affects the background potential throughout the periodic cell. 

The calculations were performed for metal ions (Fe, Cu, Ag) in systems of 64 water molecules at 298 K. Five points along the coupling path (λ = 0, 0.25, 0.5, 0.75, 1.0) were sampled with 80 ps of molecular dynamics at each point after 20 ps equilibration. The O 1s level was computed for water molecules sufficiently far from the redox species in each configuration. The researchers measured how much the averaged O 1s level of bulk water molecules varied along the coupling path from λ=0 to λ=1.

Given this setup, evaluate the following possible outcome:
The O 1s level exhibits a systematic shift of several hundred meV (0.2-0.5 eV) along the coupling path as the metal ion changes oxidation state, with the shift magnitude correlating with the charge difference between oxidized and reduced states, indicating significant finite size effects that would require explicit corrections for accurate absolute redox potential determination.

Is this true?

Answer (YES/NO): NO